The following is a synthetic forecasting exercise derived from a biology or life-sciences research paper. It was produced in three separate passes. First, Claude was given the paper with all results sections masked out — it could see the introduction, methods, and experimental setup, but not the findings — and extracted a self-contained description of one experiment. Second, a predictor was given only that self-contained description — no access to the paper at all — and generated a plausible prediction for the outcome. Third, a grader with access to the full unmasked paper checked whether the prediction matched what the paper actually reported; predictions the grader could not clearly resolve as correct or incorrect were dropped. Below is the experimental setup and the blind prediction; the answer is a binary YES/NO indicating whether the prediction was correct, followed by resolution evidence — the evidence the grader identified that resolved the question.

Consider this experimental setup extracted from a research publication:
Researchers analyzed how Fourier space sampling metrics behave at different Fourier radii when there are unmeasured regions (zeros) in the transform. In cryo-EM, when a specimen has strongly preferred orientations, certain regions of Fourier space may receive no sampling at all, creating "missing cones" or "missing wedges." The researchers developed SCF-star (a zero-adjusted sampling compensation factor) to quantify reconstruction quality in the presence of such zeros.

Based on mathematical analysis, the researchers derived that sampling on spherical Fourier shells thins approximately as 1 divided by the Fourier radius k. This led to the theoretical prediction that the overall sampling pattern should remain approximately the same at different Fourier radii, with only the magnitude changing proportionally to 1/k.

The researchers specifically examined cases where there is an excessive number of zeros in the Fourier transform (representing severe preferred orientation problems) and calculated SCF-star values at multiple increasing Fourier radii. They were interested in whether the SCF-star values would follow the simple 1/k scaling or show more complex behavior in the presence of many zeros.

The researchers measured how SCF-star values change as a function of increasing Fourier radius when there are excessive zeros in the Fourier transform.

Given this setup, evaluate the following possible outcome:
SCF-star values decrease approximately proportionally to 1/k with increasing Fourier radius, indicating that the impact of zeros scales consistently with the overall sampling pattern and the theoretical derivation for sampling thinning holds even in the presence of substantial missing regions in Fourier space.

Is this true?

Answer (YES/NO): NO